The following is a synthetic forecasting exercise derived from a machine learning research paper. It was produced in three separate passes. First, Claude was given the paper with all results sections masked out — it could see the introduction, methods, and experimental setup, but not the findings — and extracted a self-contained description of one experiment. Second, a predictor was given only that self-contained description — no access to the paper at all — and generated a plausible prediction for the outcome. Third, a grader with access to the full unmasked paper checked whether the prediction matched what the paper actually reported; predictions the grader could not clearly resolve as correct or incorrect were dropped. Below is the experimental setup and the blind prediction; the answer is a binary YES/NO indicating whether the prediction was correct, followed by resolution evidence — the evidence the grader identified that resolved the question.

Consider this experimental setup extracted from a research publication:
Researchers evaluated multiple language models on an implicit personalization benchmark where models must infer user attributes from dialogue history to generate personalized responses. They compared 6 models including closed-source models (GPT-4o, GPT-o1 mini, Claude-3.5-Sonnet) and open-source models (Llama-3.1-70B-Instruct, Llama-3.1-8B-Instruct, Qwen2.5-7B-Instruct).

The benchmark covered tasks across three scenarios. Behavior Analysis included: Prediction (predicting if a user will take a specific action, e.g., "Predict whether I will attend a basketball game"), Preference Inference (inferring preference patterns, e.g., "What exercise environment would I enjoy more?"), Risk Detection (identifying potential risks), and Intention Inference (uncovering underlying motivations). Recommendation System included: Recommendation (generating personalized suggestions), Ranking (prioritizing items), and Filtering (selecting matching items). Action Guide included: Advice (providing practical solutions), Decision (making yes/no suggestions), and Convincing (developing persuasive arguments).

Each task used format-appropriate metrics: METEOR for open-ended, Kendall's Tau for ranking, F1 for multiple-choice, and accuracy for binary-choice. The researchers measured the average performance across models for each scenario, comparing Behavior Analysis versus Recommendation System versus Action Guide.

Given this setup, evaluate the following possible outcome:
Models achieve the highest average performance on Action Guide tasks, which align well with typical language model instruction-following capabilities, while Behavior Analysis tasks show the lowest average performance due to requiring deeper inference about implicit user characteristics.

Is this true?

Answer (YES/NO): YES